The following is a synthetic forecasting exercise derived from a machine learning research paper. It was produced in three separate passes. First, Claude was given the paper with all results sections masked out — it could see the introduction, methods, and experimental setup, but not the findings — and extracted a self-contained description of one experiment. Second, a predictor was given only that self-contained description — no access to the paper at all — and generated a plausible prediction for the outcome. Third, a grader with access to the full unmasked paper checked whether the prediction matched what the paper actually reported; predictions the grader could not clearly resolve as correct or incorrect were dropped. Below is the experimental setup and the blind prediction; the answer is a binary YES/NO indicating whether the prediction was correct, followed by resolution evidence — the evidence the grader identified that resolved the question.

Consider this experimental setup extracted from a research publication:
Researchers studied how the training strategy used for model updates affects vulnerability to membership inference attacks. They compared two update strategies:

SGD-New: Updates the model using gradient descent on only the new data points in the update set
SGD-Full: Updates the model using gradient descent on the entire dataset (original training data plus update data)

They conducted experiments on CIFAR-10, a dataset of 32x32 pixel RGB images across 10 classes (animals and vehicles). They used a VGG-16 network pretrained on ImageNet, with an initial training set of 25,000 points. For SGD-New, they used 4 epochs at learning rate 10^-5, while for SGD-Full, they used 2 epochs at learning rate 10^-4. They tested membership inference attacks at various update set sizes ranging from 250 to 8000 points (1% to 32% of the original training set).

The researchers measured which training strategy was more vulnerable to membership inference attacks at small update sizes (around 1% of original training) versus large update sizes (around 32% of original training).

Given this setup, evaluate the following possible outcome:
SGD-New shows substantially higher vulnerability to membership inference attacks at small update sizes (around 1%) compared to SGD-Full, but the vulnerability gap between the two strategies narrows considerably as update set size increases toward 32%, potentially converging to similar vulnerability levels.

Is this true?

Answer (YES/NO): NO